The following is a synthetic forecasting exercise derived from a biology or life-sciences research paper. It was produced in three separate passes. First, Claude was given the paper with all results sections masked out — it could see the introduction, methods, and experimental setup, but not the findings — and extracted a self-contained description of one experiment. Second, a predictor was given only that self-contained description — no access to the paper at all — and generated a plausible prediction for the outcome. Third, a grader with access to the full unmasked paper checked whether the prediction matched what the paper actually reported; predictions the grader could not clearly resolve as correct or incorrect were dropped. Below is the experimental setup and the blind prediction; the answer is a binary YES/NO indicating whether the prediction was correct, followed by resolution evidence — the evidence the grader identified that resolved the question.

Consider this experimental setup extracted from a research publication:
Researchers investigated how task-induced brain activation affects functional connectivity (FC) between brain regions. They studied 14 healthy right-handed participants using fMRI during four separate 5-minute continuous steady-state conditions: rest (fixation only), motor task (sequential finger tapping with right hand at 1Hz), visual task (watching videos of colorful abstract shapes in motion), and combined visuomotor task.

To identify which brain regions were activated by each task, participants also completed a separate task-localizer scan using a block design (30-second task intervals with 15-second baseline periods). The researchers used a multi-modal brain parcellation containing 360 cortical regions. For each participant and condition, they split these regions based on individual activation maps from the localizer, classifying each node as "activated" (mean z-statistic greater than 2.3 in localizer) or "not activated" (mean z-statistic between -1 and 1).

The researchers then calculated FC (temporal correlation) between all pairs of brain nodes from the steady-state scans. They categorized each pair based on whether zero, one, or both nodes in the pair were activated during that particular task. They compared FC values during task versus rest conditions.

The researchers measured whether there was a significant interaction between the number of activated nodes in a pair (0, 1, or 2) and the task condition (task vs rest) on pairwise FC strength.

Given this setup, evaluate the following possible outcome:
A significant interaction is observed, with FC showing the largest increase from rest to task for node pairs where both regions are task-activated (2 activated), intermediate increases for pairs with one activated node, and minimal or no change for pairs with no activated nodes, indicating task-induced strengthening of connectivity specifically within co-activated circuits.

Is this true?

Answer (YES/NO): NO